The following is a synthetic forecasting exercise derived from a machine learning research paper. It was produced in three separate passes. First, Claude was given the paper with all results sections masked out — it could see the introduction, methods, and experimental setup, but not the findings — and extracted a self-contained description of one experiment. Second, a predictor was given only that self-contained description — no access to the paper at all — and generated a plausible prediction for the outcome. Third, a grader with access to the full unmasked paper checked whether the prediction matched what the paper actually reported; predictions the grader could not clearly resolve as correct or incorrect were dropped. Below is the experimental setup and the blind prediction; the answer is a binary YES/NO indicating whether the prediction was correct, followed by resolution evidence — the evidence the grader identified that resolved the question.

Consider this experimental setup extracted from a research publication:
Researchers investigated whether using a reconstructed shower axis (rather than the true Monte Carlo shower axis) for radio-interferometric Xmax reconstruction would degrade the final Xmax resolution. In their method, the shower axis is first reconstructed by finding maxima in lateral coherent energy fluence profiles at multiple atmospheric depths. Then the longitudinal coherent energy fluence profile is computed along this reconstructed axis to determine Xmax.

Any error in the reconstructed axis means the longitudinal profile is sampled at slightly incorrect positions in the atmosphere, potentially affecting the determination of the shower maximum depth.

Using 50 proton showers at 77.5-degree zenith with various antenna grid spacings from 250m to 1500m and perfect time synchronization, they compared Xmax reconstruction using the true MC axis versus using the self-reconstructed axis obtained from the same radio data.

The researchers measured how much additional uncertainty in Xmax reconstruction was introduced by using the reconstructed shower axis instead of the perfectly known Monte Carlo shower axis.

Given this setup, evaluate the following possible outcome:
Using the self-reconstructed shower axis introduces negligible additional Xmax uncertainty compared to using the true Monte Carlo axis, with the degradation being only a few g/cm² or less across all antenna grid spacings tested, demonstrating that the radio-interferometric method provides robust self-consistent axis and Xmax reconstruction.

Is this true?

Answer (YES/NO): YES